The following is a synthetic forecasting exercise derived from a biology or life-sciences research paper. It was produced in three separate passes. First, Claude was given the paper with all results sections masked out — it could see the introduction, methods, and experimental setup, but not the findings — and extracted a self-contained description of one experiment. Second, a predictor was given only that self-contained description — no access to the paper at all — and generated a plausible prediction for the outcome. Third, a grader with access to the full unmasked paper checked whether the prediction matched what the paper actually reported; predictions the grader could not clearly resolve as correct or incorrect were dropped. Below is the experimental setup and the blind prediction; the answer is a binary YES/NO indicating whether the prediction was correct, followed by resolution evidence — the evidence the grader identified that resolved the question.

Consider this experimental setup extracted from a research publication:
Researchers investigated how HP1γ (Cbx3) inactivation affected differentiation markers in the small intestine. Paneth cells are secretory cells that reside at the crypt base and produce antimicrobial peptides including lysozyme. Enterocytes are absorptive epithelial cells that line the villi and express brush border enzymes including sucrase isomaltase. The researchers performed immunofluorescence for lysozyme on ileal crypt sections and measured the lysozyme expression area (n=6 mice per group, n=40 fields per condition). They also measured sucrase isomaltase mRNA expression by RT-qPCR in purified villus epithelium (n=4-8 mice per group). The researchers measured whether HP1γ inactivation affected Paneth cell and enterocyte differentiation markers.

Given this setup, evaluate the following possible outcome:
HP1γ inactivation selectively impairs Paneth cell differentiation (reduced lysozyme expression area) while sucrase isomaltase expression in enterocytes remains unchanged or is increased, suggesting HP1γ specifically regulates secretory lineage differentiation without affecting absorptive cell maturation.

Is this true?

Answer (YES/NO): NO